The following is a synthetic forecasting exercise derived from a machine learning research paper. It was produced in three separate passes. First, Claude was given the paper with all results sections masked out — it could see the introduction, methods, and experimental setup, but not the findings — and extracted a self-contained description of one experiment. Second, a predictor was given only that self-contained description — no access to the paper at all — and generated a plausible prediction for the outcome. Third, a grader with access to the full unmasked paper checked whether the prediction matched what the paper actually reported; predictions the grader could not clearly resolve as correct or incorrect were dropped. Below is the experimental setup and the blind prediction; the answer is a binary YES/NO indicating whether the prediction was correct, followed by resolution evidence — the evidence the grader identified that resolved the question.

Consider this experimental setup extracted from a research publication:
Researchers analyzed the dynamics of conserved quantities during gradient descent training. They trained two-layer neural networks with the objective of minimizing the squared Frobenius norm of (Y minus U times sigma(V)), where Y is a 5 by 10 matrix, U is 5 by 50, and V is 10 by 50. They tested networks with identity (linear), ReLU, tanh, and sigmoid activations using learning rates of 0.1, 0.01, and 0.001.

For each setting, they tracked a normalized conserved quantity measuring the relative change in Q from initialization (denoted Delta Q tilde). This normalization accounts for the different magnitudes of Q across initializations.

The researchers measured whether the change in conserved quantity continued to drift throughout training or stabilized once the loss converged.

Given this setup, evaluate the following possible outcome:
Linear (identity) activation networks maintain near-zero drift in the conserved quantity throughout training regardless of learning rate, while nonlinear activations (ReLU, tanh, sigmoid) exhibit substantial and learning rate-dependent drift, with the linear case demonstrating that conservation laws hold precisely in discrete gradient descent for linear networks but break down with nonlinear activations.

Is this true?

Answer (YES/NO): NO